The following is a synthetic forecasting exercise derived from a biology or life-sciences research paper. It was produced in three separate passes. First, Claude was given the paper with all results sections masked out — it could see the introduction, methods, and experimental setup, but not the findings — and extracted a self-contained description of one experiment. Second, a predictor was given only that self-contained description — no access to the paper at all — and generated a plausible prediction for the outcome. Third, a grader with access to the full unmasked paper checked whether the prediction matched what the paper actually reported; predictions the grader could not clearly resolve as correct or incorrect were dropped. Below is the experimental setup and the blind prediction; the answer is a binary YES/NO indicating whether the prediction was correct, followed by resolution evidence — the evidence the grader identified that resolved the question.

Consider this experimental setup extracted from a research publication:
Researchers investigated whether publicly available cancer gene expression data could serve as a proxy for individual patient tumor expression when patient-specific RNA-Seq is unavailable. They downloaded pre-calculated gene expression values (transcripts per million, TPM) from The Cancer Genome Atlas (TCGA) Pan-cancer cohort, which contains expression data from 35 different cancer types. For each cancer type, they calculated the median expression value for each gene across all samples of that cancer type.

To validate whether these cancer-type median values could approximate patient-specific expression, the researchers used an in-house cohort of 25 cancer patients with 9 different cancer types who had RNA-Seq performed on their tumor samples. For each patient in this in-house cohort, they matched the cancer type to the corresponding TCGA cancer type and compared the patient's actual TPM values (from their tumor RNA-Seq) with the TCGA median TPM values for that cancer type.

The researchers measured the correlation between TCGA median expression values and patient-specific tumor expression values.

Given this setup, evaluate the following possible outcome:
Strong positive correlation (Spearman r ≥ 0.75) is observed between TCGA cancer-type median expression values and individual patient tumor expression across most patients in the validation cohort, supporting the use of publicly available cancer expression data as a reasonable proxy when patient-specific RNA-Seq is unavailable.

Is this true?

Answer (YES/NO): NO